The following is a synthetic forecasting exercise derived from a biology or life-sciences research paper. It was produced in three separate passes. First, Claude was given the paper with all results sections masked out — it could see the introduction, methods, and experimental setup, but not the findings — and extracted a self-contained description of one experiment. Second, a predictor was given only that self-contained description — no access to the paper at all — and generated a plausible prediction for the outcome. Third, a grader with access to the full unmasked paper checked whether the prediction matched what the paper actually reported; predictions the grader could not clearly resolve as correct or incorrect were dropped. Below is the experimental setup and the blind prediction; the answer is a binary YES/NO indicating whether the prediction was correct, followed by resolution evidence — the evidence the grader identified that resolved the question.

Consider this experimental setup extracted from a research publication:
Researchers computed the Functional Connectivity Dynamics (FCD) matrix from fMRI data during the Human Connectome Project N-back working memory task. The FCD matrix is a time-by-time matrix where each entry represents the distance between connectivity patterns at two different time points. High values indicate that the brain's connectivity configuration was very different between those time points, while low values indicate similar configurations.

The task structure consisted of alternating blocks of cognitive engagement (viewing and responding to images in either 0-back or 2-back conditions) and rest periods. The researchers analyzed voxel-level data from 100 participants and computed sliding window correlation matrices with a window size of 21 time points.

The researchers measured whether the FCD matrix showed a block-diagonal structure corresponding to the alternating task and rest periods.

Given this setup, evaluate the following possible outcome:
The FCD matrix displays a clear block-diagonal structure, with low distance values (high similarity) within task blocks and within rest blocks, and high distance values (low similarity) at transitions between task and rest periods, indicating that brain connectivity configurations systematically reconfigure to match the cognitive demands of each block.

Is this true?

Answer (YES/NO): YES